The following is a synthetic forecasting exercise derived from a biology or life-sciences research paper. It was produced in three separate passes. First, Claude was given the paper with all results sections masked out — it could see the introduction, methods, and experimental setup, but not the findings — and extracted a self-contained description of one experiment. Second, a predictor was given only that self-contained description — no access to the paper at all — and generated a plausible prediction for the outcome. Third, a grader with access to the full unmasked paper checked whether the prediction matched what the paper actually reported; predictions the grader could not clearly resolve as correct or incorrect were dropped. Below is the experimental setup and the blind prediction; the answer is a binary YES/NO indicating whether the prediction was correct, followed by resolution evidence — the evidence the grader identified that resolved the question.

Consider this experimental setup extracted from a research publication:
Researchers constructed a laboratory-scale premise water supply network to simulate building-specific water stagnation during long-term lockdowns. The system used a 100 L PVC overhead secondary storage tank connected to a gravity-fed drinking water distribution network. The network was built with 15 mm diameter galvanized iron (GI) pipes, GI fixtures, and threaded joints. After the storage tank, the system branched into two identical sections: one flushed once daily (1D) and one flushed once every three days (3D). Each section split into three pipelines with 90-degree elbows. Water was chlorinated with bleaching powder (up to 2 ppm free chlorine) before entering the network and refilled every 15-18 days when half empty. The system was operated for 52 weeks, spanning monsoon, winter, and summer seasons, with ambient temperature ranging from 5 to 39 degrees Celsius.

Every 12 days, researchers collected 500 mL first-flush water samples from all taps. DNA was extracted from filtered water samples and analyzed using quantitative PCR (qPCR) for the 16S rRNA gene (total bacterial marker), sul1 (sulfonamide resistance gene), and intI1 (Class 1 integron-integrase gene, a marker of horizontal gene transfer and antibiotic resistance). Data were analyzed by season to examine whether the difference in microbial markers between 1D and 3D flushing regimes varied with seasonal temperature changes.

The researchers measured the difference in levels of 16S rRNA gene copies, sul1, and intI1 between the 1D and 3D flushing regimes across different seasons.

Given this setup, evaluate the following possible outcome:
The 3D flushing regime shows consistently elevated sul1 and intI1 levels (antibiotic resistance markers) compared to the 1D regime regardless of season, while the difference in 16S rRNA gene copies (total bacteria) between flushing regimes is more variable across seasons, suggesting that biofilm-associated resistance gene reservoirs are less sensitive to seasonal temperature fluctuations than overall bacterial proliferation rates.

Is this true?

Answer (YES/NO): NO